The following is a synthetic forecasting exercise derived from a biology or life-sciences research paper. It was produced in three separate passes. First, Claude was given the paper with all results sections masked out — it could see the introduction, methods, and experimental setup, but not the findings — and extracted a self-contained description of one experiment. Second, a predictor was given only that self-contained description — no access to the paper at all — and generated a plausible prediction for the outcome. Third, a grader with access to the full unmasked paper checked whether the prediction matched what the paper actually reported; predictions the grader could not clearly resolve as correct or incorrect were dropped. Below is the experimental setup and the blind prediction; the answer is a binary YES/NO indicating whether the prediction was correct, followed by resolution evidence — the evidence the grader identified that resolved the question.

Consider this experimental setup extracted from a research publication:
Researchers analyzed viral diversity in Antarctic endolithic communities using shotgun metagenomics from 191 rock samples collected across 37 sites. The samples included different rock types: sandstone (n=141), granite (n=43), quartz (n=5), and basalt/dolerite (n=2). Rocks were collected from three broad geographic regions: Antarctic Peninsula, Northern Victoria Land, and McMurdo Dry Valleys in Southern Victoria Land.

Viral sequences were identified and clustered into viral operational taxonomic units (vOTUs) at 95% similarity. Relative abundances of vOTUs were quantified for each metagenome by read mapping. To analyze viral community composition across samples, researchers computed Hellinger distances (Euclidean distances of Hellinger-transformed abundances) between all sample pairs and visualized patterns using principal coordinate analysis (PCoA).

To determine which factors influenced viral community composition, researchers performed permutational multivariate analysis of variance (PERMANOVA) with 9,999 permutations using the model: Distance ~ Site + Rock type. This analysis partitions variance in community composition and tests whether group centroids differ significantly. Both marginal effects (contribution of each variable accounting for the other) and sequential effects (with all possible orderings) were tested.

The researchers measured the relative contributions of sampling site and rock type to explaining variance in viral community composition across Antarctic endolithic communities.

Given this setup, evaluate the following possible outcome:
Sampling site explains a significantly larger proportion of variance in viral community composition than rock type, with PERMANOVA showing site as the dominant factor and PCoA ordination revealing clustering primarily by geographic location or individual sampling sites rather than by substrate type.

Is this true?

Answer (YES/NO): YES